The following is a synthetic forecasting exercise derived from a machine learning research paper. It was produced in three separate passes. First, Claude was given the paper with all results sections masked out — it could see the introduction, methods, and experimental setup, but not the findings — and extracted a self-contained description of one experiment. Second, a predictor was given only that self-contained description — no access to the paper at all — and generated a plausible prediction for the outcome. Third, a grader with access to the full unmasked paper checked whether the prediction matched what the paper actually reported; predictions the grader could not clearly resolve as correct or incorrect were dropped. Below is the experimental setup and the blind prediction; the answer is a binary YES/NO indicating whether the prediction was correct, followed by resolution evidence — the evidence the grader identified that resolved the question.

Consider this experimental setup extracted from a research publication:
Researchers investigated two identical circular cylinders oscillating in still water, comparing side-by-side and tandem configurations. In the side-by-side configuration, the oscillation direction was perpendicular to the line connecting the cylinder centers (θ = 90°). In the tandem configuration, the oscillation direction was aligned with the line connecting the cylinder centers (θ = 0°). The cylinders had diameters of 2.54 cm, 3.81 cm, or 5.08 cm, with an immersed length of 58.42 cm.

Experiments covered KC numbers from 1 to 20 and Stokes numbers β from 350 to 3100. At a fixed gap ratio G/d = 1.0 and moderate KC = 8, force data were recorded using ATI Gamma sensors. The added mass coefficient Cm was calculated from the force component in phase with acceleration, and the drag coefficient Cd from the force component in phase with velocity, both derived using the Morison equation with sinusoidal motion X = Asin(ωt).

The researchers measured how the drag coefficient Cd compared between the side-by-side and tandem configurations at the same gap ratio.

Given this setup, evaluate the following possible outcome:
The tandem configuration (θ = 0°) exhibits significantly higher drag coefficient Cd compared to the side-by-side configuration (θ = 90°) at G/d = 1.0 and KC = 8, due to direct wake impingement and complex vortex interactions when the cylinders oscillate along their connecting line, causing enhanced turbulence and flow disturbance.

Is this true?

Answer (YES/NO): NO